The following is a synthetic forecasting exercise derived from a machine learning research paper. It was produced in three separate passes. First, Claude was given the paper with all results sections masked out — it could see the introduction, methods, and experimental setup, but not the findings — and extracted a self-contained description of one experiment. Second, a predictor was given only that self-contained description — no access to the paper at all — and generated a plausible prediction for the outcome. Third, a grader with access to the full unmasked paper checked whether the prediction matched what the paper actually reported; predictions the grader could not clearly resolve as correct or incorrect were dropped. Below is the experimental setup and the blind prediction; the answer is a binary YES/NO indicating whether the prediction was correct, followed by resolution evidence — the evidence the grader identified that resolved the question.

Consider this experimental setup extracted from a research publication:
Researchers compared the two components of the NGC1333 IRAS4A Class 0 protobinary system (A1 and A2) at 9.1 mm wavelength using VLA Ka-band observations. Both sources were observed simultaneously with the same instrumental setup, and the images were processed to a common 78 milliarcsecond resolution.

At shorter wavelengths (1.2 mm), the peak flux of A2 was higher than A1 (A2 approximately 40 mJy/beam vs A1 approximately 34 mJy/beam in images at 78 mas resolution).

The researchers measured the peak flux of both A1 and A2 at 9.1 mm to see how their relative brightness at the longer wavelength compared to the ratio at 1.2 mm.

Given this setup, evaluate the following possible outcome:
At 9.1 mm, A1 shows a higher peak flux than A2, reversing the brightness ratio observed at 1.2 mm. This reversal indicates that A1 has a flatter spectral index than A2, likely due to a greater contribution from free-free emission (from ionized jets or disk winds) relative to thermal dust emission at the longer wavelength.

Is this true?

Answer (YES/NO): YES